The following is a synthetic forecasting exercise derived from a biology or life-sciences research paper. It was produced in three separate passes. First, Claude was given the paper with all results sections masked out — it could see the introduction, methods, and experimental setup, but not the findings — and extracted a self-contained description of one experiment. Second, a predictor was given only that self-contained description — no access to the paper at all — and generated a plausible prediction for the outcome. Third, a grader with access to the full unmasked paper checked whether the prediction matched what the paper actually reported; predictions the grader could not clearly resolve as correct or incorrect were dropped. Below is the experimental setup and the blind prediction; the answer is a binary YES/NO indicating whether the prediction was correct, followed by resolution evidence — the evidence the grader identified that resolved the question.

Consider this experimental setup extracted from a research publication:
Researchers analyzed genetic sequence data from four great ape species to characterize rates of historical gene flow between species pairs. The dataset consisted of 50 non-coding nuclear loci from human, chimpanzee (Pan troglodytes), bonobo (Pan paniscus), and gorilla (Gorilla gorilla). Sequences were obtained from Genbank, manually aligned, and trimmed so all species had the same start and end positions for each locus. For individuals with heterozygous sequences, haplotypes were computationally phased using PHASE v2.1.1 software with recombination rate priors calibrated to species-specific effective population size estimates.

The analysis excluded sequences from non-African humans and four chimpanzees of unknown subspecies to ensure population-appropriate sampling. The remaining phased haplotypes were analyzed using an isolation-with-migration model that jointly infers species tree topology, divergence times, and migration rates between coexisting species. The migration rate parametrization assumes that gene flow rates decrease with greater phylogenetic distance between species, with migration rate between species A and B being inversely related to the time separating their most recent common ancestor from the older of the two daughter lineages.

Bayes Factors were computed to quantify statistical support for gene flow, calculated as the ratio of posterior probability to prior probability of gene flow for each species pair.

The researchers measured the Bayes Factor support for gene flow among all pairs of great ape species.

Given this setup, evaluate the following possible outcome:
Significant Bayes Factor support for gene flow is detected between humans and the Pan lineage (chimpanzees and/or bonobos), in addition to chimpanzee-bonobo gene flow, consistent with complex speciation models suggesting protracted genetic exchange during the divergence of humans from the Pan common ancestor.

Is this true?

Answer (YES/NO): NO